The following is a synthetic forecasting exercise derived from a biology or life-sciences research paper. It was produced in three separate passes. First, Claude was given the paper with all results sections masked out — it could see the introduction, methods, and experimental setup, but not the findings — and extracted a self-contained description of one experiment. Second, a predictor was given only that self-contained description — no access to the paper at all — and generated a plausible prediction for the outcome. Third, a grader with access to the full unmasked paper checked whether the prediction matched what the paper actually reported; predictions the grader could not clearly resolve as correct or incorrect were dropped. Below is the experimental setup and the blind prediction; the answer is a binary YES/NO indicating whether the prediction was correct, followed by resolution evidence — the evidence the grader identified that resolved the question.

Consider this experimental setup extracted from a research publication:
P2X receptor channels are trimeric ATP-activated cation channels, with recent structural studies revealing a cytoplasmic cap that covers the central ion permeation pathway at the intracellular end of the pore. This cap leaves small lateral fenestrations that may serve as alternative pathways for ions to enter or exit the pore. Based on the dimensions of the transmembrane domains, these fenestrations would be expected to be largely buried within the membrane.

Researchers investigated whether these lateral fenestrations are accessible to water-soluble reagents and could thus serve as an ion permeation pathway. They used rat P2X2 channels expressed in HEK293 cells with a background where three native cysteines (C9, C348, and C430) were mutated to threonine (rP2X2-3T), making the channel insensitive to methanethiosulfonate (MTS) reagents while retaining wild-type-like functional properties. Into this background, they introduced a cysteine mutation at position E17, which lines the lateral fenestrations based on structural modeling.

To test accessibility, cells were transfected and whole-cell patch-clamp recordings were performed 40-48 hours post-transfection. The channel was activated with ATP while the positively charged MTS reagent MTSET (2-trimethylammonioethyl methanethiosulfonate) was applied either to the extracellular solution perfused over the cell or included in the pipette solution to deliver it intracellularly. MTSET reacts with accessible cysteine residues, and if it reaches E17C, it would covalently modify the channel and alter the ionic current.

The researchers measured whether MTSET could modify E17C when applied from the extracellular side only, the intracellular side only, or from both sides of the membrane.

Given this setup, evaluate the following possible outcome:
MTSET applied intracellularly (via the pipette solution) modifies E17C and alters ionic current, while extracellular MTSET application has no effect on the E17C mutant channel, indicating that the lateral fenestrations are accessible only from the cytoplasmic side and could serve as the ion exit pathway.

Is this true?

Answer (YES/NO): NO